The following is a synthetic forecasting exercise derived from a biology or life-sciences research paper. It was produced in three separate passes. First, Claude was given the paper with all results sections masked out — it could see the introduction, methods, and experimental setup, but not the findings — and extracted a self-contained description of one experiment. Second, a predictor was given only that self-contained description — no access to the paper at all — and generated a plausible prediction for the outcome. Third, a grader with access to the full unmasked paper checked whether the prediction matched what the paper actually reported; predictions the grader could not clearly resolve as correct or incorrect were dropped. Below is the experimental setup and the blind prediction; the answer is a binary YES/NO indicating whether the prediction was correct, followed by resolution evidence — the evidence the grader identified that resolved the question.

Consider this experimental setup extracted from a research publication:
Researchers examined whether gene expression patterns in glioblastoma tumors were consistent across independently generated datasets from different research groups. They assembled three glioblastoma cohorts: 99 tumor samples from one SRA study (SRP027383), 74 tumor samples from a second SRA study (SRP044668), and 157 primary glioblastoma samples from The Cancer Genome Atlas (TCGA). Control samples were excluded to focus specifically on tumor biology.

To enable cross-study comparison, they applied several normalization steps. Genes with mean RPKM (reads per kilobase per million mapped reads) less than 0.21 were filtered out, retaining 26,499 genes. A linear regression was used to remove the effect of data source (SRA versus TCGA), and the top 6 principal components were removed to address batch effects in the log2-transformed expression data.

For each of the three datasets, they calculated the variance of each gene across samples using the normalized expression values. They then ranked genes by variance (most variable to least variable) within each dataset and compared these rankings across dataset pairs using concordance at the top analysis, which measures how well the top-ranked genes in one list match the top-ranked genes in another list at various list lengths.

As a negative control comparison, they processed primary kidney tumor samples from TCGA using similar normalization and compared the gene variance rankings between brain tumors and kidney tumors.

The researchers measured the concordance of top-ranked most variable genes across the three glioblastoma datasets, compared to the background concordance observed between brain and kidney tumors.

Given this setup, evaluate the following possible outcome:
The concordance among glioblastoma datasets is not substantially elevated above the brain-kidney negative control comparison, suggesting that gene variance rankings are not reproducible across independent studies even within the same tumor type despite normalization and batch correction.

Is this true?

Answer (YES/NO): NO